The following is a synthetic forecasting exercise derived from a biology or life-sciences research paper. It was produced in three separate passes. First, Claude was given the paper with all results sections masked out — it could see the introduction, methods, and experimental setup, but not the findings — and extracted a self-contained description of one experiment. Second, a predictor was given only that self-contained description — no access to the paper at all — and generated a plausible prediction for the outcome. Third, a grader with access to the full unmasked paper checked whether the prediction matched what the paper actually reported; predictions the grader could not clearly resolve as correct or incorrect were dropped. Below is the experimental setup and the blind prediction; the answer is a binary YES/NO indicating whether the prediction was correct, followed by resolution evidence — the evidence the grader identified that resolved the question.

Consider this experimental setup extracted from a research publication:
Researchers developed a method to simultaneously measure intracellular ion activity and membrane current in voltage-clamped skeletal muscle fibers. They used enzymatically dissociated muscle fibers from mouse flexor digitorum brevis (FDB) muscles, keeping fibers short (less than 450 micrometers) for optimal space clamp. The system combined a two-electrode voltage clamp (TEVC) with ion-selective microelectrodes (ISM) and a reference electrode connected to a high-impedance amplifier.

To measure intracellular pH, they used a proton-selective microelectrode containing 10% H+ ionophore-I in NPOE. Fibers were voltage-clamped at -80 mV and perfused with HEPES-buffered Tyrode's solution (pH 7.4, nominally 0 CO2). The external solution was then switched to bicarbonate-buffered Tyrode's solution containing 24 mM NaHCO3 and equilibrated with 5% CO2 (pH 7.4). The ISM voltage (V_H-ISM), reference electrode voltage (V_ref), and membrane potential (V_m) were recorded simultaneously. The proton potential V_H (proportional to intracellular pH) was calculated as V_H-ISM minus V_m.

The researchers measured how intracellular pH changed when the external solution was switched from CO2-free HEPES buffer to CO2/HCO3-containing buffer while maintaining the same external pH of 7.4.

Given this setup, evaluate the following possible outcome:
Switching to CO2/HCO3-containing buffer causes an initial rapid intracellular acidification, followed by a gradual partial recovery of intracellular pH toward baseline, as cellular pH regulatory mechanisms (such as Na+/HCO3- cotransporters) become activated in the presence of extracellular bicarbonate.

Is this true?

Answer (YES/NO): NO